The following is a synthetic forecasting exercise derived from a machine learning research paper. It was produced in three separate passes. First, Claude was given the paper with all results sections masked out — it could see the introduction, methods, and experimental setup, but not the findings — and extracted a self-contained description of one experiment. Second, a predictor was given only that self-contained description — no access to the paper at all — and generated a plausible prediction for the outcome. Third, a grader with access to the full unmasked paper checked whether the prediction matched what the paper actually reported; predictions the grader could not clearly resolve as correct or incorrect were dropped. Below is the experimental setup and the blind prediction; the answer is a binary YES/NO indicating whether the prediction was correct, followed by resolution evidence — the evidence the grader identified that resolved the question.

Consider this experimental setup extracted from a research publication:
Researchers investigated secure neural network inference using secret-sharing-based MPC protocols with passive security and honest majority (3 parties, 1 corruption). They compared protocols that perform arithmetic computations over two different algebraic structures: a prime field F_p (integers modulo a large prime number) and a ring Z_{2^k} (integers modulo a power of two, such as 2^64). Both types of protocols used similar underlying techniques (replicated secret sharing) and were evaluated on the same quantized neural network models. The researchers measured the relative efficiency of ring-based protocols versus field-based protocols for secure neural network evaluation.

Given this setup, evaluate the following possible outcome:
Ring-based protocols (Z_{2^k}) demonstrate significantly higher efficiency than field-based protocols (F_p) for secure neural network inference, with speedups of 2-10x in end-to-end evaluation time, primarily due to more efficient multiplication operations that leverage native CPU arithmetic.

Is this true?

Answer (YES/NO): YES